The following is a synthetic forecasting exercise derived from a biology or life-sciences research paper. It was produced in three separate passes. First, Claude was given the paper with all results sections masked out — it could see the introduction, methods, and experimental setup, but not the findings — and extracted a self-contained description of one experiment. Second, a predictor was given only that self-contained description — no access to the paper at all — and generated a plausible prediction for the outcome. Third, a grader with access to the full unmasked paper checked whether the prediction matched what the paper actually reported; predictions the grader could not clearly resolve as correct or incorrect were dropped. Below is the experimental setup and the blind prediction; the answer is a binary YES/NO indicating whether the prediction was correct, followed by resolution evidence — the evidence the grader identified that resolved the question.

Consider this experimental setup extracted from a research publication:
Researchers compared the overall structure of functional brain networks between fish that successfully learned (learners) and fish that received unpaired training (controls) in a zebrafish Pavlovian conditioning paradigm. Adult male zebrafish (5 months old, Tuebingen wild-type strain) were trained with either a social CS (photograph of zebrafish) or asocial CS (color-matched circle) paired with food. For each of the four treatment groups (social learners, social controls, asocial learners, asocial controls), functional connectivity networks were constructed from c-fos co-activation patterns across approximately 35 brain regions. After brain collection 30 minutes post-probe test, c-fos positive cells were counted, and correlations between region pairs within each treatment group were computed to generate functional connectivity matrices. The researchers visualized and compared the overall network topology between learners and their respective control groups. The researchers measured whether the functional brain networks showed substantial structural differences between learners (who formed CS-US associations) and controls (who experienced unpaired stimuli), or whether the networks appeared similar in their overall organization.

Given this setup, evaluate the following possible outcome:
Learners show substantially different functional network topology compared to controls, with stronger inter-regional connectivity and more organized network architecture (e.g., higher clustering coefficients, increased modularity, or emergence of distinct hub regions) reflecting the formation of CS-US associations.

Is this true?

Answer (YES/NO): NO